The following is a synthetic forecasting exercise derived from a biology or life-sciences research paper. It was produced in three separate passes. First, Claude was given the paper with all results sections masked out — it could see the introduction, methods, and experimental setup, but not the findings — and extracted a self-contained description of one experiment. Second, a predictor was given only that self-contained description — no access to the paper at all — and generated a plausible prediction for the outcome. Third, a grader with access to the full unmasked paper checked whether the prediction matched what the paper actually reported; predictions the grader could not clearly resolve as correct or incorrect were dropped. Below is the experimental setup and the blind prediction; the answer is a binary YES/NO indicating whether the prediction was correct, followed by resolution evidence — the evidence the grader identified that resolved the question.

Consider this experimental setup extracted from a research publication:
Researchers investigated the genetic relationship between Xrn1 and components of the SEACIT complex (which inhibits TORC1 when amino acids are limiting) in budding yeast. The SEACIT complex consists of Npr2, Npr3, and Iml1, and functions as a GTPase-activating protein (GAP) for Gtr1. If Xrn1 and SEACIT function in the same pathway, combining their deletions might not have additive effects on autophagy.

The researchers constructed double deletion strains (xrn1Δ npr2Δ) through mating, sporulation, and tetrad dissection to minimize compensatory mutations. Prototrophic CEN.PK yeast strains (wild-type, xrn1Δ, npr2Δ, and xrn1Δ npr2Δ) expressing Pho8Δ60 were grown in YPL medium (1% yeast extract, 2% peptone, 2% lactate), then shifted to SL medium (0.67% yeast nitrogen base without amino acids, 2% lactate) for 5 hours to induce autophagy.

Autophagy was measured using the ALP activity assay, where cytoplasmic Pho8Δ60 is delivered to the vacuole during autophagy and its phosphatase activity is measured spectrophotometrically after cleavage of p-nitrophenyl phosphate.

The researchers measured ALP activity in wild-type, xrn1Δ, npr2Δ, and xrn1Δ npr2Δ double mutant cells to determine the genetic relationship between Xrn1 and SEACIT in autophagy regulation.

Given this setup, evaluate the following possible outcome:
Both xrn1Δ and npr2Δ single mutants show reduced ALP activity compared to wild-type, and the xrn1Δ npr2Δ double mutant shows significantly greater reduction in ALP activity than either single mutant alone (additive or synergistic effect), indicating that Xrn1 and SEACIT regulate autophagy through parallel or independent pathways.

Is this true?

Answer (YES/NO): NO